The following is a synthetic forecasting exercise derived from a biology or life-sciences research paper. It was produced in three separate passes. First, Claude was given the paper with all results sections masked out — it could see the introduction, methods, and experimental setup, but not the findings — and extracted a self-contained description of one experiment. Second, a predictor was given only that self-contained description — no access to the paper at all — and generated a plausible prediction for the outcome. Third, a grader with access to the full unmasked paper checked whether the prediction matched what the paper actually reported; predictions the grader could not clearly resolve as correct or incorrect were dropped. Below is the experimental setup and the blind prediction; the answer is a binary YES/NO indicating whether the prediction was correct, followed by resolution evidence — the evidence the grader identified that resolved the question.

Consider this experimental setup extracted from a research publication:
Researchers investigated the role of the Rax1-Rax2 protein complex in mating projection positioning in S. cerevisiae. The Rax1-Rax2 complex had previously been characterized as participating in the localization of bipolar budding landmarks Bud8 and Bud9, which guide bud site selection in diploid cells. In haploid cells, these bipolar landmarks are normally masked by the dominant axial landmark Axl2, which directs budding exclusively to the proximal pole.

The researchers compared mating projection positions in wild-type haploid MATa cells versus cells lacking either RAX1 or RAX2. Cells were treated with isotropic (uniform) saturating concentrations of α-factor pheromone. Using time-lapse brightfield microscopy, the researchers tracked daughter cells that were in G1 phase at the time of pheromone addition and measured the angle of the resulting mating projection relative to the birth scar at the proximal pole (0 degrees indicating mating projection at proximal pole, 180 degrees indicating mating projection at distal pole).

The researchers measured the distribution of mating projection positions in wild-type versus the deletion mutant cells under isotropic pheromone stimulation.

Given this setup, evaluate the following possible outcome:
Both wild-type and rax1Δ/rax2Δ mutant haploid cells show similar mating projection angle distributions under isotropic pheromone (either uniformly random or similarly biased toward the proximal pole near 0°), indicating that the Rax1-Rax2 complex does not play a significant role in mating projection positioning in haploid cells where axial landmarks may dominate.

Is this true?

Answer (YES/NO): NO